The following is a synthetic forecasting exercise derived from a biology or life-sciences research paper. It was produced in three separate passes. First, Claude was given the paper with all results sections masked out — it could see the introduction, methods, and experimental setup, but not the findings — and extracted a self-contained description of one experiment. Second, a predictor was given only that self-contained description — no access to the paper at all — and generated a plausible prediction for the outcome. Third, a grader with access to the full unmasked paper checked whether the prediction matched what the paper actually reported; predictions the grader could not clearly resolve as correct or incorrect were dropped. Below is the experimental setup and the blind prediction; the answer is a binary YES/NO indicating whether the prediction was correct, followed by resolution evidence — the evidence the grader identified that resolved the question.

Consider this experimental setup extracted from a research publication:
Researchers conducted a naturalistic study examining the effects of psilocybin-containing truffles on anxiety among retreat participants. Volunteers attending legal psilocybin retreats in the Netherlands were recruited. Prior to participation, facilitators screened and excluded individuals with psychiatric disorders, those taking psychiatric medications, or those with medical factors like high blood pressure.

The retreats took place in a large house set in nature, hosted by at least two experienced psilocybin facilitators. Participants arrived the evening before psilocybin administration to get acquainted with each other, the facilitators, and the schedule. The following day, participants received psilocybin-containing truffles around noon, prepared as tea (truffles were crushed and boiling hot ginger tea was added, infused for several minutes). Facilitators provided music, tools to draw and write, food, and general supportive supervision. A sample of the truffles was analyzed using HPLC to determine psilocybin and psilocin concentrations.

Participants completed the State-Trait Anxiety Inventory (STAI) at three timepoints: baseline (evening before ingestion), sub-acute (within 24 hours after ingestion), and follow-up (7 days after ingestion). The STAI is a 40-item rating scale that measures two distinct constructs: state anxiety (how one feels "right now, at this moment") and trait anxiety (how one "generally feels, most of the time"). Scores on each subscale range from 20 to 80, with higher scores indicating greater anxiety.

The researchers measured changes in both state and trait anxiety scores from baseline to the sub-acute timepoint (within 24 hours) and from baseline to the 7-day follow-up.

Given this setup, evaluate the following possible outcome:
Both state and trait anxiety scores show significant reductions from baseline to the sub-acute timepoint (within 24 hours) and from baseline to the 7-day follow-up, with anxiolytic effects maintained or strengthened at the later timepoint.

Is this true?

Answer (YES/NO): YES